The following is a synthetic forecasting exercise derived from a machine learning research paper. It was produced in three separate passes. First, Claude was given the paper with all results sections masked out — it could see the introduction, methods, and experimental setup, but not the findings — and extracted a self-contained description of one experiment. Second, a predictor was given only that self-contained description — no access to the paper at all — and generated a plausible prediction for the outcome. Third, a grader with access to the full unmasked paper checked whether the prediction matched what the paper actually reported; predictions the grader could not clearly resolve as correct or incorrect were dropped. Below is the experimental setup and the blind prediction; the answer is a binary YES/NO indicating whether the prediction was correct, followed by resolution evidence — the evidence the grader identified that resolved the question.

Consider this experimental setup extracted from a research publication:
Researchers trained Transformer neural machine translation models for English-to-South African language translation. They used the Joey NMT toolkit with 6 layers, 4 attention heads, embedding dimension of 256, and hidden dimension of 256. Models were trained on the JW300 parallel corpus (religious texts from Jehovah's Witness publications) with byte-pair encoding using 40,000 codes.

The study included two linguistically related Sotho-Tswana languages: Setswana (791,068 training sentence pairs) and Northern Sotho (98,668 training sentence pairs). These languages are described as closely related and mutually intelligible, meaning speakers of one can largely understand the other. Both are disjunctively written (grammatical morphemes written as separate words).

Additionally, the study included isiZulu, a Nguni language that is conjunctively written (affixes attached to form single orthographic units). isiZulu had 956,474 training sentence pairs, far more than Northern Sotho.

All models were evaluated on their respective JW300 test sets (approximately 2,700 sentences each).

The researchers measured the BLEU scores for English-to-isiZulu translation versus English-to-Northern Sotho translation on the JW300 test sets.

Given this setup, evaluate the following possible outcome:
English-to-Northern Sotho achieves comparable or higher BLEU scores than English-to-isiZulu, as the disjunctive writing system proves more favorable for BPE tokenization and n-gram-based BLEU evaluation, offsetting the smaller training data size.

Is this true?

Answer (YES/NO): YES